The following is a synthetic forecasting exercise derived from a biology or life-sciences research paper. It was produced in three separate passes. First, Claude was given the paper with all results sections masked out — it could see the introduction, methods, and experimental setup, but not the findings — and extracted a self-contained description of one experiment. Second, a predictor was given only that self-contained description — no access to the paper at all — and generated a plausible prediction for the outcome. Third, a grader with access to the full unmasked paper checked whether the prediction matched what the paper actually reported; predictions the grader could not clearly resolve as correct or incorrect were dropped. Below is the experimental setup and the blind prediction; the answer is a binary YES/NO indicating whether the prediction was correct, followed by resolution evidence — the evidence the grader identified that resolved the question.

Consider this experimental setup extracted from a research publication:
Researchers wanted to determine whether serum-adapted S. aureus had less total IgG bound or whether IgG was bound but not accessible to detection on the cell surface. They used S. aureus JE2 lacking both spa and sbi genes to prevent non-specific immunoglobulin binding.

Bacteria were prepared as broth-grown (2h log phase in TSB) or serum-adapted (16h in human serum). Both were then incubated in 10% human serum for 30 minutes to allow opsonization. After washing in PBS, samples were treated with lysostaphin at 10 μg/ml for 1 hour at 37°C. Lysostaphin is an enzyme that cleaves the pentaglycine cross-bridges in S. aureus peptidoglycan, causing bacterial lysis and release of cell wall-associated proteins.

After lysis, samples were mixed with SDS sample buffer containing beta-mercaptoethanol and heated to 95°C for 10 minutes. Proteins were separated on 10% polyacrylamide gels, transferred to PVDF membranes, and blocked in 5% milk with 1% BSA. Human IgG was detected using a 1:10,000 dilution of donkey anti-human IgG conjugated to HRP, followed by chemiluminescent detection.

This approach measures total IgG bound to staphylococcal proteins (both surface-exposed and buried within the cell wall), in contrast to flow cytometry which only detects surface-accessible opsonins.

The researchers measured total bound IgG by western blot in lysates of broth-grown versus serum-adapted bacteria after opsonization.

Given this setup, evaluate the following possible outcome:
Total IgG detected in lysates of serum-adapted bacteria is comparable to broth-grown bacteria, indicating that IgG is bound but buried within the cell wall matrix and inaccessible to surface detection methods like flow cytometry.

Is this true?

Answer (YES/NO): NO